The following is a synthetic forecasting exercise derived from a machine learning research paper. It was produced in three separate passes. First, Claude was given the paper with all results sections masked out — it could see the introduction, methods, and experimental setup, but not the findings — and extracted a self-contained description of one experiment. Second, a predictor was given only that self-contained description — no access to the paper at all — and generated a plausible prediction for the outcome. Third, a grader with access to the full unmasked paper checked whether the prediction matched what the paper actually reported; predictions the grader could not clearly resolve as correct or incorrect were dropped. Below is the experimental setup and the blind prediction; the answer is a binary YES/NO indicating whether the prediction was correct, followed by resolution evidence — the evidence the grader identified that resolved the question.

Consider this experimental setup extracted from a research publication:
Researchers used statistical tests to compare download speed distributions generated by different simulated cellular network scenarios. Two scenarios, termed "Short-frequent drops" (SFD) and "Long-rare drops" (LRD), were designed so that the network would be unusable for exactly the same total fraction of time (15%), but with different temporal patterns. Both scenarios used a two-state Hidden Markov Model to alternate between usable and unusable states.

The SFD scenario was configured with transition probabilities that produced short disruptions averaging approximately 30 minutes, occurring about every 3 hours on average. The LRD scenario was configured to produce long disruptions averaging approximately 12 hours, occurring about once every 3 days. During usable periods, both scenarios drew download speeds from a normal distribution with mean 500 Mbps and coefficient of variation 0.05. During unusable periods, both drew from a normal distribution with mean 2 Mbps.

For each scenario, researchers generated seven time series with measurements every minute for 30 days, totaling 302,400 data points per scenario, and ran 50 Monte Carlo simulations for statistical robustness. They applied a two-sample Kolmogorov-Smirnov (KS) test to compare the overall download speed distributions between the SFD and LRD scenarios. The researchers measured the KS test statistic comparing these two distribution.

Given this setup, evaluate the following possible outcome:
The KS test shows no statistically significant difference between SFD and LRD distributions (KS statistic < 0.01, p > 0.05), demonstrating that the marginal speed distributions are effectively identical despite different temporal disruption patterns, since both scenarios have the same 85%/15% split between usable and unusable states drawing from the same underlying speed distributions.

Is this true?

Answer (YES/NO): NO